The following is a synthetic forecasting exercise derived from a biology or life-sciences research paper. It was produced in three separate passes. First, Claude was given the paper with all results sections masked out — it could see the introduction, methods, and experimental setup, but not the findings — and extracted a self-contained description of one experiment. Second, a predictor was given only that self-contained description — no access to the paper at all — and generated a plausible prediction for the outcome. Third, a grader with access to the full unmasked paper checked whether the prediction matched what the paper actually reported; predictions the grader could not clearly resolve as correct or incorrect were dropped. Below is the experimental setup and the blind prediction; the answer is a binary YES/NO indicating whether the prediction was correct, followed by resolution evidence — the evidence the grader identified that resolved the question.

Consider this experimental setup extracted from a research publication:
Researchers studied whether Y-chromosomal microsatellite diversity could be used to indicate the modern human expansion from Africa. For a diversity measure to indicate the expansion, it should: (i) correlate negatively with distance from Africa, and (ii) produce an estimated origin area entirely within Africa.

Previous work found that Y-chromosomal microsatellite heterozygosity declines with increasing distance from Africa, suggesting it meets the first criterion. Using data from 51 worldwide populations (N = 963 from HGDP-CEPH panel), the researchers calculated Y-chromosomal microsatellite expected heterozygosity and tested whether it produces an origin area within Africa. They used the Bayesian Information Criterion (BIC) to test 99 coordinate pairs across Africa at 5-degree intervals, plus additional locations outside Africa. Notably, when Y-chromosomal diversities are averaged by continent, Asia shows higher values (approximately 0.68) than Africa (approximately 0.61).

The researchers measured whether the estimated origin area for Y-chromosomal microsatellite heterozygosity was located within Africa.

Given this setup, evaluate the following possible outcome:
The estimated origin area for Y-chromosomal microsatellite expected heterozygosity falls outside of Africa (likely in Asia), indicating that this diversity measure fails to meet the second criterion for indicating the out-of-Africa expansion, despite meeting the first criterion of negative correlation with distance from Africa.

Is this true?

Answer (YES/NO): YES